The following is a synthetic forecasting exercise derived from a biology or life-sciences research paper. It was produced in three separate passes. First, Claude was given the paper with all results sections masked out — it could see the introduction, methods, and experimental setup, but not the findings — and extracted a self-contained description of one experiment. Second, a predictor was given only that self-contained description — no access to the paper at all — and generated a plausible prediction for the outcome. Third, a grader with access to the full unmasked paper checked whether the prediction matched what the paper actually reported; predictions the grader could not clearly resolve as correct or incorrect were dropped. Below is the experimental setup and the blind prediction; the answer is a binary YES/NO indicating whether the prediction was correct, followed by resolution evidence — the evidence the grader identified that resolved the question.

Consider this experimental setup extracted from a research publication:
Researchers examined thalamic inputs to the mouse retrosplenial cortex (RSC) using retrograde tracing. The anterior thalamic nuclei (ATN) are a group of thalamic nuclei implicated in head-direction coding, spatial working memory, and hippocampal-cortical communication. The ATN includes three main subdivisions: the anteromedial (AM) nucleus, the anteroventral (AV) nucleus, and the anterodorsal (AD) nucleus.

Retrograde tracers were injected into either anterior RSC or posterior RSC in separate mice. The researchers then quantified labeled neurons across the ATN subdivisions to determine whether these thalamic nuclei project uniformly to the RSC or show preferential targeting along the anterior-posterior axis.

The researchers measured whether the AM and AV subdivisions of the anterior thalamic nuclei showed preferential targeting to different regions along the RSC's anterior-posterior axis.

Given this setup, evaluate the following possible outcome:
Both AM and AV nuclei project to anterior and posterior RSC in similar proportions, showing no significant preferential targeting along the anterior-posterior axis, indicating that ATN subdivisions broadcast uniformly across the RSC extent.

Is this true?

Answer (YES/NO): NO